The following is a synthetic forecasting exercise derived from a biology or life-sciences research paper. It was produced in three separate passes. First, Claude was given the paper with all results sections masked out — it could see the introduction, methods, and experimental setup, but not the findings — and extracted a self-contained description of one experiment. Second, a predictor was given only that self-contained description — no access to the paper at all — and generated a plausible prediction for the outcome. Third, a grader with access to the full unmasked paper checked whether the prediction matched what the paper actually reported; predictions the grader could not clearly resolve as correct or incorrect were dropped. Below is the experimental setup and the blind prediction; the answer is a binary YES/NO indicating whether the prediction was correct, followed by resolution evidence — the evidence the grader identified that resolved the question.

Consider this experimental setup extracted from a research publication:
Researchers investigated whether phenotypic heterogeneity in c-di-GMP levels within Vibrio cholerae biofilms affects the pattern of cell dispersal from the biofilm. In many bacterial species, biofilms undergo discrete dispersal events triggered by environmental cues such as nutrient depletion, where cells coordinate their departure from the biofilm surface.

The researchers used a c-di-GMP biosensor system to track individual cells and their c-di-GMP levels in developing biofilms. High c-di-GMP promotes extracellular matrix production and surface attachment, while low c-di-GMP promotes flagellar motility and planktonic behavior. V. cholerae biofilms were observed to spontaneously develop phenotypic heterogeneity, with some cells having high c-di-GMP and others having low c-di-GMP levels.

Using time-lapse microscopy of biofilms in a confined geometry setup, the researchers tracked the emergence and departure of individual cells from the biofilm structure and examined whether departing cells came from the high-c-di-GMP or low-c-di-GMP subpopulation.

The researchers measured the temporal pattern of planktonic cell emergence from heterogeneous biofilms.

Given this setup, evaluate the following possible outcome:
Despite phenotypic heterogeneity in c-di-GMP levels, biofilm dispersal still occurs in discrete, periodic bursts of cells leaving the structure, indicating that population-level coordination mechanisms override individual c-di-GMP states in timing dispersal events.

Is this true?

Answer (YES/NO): NO